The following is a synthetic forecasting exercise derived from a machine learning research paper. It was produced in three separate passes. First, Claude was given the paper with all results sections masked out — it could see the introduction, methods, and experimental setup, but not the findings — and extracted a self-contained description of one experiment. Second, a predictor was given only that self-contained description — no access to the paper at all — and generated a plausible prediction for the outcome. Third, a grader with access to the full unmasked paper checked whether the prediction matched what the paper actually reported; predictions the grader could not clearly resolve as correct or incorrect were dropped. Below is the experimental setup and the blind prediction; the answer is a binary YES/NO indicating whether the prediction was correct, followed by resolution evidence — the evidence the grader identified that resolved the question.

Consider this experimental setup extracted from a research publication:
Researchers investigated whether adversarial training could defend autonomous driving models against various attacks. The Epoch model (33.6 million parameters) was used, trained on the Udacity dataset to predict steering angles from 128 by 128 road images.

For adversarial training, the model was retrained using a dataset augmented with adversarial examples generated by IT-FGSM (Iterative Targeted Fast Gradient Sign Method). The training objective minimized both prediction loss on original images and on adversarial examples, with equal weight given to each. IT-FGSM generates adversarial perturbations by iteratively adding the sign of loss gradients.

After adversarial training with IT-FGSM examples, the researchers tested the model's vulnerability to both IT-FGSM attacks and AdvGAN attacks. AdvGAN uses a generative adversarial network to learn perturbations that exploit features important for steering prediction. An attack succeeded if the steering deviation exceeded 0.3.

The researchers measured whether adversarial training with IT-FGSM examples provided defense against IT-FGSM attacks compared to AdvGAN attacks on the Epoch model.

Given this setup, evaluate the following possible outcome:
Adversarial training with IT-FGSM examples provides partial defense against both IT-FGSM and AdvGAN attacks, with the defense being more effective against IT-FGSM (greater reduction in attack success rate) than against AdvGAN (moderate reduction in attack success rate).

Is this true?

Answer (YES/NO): NO